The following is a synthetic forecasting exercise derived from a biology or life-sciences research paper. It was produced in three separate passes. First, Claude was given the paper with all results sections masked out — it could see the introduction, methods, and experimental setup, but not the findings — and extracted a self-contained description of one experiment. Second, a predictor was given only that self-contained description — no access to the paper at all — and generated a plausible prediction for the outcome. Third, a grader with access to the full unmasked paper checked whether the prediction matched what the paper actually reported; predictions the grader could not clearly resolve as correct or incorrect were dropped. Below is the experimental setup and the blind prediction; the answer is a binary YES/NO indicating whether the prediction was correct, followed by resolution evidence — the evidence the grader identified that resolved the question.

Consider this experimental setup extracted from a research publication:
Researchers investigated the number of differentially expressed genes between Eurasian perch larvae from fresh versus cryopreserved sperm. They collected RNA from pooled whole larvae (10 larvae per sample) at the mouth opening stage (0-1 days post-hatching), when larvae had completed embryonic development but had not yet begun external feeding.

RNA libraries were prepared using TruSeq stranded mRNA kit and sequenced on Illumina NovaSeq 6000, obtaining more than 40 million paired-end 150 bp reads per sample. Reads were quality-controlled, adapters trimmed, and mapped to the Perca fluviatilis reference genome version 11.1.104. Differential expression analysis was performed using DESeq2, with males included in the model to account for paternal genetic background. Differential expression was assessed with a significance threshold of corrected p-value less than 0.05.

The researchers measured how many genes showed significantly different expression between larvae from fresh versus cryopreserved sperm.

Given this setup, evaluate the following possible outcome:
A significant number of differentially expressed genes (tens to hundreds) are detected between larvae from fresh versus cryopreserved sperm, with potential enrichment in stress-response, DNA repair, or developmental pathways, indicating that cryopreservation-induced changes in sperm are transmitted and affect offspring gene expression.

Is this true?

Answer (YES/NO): NO